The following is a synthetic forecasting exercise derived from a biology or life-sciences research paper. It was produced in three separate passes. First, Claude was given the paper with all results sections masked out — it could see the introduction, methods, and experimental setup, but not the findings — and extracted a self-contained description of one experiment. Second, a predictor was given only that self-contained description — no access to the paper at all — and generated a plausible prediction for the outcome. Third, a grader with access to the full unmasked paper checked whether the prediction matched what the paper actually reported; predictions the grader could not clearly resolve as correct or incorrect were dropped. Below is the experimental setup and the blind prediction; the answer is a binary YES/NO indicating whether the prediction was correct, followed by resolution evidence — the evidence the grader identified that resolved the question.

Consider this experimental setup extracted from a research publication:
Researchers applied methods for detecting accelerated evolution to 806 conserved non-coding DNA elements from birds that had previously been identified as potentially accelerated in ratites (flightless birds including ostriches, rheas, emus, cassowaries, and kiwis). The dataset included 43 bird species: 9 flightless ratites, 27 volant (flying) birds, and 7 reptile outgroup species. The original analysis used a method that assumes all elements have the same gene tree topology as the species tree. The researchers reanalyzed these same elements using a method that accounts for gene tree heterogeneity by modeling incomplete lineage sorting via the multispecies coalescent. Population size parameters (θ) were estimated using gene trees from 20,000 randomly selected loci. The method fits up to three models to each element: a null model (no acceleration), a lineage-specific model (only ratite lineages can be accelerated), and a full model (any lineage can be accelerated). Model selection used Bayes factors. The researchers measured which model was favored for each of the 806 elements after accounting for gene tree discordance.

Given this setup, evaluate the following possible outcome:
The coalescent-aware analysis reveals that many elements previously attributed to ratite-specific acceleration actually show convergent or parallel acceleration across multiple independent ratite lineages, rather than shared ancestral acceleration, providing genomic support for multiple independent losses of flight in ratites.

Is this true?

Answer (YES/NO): NO